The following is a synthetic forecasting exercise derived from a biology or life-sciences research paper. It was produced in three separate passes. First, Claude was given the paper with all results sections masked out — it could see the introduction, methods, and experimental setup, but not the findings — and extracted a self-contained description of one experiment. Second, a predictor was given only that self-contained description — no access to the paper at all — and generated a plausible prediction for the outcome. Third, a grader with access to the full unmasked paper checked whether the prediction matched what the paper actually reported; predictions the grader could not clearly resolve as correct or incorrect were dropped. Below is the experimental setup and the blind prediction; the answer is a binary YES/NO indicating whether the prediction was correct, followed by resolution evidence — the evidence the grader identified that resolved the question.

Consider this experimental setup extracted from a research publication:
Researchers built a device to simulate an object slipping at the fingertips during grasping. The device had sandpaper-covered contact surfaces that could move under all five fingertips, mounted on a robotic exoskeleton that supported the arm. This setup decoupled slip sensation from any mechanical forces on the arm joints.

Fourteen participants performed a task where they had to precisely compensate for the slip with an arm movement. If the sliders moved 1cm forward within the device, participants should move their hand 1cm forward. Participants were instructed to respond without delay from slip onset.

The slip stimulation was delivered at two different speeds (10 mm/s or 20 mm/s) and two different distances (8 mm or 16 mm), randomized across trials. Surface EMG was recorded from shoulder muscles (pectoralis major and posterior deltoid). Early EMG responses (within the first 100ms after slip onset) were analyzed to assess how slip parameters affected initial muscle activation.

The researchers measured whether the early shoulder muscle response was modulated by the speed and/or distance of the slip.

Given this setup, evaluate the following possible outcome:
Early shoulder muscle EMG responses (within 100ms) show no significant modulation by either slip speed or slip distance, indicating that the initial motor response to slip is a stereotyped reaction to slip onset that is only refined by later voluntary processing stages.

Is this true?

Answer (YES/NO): NO